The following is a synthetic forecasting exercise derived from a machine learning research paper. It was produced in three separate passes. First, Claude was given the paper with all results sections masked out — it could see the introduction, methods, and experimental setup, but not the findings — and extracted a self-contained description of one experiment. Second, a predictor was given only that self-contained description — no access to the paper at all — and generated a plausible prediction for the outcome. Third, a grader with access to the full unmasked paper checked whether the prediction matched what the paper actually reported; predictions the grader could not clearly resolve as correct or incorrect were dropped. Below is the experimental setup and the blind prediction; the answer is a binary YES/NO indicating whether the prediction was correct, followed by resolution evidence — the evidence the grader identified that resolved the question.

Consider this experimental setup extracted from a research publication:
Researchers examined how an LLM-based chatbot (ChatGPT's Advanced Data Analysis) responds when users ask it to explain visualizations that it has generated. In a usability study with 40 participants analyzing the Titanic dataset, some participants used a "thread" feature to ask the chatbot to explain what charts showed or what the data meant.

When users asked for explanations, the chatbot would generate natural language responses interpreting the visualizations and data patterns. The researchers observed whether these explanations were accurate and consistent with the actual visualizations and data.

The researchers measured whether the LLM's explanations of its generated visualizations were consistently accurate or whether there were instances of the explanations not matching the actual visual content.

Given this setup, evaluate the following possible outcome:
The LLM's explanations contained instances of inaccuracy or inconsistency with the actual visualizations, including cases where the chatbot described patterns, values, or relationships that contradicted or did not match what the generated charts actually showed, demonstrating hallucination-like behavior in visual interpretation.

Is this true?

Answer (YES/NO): YES